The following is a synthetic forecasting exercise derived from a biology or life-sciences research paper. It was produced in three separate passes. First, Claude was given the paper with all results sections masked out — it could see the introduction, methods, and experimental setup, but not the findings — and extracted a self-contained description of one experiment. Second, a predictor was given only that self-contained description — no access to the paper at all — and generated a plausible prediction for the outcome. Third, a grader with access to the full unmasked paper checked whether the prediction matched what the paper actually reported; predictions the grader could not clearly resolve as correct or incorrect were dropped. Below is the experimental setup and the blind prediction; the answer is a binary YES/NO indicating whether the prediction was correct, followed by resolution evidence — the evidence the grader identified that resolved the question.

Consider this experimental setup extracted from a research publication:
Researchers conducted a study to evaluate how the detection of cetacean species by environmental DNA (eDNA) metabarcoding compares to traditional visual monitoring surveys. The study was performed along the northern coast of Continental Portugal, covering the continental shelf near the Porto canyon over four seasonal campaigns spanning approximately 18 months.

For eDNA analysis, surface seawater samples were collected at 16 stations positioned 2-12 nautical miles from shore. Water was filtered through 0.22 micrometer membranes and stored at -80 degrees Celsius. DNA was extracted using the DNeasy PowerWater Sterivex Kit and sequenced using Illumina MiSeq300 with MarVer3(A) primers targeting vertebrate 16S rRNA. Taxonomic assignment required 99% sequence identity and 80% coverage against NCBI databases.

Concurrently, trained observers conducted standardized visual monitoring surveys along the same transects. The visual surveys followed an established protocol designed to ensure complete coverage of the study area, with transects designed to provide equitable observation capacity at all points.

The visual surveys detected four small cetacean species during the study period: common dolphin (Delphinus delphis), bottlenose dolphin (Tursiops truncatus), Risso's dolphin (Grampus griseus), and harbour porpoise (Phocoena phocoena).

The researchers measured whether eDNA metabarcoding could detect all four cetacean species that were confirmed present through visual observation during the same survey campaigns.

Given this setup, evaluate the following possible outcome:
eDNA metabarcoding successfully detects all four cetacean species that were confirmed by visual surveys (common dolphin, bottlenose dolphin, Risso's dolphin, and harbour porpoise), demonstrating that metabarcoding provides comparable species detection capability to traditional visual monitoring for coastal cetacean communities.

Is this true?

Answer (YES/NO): YES